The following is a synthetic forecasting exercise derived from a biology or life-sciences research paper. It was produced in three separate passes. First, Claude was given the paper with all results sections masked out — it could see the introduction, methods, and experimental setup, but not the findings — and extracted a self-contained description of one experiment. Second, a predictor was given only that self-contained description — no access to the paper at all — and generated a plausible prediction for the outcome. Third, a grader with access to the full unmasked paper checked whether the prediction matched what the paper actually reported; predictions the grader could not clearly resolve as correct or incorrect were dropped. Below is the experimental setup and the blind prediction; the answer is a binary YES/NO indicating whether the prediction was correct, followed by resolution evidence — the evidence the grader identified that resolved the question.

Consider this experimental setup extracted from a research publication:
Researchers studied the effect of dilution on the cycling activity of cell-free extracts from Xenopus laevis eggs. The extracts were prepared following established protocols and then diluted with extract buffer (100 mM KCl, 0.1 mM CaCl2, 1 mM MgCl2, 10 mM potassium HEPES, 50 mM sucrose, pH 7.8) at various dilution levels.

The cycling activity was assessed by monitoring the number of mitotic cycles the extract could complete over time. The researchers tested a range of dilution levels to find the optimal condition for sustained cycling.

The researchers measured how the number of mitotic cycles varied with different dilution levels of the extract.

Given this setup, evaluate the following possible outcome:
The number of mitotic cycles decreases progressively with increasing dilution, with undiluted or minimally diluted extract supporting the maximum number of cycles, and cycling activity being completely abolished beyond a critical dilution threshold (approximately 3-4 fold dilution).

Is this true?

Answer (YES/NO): NO